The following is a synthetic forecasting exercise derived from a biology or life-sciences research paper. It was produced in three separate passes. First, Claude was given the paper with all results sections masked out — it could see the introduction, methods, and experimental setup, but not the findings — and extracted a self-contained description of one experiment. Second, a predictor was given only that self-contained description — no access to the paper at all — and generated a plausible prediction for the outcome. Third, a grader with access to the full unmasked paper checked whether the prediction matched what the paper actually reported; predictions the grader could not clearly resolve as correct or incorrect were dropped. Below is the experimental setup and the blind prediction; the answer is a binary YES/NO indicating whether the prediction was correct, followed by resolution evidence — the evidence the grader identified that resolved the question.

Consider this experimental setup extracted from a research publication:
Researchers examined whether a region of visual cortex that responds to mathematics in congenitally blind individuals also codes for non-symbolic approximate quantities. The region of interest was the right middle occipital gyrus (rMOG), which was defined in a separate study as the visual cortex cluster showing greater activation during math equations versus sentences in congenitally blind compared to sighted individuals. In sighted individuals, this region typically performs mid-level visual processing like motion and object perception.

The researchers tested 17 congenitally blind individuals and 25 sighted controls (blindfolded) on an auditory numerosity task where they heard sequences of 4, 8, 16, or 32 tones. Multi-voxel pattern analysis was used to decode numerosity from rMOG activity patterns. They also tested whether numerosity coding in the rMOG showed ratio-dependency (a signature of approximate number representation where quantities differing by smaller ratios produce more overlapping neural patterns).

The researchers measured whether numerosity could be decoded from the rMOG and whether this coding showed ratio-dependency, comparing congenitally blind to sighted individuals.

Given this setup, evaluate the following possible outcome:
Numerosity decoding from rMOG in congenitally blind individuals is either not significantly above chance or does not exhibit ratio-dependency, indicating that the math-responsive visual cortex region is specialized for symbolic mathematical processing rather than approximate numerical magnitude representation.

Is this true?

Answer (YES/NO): NO